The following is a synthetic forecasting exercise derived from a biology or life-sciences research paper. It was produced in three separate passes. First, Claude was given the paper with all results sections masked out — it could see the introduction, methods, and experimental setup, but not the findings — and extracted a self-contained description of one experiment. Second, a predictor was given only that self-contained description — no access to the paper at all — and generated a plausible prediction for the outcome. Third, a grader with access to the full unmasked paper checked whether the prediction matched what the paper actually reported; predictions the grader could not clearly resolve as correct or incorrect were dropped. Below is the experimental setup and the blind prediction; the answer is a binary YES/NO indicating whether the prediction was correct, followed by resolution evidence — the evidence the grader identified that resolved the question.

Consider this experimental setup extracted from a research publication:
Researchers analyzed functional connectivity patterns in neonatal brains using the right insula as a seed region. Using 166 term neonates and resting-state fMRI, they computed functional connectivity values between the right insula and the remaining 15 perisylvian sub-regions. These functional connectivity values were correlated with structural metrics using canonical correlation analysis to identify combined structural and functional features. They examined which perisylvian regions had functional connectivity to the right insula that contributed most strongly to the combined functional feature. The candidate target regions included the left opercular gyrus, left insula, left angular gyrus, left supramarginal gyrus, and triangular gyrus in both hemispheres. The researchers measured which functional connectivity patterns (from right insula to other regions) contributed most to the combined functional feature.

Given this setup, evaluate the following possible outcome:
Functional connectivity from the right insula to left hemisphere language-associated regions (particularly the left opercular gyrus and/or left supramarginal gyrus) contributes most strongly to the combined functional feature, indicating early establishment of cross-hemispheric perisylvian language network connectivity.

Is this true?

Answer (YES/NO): YES